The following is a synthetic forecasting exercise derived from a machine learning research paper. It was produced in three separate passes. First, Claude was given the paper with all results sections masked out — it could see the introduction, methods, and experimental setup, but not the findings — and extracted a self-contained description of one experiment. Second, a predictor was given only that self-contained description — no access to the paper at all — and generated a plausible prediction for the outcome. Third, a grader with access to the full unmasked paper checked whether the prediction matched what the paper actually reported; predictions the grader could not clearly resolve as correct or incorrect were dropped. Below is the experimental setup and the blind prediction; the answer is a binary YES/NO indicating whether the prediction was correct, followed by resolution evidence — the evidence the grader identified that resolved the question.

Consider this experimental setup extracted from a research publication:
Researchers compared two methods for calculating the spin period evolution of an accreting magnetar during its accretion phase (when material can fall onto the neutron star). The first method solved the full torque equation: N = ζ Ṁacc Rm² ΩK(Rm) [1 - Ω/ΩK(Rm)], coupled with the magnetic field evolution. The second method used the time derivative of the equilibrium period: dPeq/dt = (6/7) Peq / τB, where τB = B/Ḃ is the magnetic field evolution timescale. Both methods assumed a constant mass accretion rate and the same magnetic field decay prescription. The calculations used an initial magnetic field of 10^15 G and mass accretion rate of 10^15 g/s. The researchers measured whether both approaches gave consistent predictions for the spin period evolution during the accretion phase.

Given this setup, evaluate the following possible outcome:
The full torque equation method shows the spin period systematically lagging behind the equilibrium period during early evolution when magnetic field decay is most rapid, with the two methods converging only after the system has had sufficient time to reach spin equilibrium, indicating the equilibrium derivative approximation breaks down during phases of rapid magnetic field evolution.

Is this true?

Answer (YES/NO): NO